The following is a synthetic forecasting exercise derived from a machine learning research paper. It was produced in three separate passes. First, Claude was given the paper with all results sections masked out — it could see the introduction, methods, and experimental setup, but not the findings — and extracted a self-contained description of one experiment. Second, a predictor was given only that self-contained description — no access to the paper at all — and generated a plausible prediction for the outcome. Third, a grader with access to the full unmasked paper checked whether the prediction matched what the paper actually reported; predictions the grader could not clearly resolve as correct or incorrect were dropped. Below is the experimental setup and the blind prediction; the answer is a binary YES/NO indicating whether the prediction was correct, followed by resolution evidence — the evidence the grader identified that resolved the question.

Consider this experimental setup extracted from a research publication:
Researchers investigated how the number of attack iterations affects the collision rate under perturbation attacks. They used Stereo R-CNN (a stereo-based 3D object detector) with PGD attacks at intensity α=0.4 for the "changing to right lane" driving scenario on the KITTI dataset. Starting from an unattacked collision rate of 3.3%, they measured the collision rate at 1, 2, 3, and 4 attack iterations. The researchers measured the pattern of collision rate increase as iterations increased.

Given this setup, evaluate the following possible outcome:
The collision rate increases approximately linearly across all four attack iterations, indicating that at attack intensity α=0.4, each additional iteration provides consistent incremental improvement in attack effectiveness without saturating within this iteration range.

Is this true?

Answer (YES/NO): NO